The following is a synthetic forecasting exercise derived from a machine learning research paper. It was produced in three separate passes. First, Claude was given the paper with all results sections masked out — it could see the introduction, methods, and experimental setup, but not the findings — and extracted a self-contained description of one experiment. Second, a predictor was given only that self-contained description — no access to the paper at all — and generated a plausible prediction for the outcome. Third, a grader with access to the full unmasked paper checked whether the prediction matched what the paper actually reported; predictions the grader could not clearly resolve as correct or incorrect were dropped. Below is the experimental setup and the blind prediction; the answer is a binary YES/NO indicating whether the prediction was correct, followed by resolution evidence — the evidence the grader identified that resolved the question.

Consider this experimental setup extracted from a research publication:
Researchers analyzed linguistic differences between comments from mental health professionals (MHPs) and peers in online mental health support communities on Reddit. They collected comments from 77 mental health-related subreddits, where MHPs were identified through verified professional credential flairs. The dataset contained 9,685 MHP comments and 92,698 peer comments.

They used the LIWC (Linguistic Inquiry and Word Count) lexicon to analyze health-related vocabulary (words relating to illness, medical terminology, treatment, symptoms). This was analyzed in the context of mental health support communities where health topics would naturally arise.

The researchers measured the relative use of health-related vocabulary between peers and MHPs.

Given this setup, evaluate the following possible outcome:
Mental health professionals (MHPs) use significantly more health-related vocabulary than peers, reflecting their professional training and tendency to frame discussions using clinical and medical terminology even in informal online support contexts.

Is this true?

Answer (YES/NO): YES